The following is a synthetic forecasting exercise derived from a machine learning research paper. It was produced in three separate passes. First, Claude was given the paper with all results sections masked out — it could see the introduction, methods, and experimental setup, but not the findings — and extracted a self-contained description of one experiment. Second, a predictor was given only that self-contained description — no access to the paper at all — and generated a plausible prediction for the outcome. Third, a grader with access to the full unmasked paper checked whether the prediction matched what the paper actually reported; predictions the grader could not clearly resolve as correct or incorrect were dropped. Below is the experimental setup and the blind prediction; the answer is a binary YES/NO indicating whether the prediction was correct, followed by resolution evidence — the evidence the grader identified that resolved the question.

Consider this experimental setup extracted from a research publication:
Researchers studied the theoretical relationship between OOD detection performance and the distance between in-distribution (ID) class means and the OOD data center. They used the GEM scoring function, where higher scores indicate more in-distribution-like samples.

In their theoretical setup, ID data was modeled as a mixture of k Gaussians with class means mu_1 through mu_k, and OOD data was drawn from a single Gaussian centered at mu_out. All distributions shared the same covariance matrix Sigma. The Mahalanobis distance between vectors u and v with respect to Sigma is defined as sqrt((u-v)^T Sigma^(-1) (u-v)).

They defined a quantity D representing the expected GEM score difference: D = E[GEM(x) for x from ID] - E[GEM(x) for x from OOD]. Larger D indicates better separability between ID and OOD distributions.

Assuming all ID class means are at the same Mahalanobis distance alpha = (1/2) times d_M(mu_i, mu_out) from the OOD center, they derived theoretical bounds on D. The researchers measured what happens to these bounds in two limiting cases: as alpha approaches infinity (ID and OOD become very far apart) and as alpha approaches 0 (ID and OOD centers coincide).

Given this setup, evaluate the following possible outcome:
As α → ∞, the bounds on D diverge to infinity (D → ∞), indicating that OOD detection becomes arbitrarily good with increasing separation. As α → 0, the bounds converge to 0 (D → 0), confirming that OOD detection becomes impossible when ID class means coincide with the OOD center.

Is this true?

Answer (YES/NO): NO